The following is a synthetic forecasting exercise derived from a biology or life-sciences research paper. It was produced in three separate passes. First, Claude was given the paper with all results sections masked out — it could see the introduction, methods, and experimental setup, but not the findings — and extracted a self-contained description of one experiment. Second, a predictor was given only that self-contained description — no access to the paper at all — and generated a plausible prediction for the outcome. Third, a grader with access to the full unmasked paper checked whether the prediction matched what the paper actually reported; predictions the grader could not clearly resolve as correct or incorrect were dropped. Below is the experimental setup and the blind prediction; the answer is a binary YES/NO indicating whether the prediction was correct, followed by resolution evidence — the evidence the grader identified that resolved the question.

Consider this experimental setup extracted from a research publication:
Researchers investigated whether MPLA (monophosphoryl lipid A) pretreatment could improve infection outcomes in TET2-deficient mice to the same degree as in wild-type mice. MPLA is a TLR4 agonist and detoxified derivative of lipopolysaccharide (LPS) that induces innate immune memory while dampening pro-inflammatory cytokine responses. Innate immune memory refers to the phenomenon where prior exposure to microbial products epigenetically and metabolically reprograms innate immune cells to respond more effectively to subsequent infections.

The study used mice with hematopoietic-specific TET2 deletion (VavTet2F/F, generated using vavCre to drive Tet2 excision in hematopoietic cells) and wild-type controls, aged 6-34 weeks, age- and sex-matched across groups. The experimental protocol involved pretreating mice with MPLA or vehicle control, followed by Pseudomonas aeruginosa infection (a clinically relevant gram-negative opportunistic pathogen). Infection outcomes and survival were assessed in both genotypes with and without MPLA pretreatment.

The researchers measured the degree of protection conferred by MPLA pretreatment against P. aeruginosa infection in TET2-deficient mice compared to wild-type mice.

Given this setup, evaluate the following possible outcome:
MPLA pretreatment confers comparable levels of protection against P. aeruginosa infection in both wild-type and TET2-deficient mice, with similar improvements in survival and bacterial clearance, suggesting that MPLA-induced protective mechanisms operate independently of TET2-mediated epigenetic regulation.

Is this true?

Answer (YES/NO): NO